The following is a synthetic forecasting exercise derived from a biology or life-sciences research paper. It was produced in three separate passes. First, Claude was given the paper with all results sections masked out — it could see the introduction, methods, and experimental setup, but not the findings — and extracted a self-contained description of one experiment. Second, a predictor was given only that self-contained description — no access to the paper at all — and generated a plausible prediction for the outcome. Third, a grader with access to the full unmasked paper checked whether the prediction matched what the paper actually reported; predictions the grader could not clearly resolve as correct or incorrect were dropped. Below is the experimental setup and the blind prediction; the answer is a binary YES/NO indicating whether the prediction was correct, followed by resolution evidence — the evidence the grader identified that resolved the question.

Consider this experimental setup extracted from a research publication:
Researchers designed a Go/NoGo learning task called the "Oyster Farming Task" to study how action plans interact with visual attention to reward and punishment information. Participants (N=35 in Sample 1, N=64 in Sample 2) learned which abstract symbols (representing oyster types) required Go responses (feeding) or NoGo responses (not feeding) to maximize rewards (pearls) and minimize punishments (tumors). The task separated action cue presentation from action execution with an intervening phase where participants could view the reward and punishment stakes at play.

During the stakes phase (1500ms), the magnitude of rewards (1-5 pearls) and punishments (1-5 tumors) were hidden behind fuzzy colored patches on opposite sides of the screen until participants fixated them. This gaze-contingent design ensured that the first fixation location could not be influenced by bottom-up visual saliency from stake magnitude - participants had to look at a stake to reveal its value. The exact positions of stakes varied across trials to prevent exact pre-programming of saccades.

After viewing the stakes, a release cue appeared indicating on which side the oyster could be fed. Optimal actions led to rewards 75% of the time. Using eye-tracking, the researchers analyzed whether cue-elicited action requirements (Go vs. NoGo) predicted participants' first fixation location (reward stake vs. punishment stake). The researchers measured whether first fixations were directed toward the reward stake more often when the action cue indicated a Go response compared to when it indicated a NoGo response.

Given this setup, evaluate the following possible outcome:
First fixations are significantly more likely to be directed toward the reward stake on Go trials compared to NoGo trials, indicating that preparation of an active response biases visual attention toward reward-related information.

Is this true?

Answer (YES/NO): YES